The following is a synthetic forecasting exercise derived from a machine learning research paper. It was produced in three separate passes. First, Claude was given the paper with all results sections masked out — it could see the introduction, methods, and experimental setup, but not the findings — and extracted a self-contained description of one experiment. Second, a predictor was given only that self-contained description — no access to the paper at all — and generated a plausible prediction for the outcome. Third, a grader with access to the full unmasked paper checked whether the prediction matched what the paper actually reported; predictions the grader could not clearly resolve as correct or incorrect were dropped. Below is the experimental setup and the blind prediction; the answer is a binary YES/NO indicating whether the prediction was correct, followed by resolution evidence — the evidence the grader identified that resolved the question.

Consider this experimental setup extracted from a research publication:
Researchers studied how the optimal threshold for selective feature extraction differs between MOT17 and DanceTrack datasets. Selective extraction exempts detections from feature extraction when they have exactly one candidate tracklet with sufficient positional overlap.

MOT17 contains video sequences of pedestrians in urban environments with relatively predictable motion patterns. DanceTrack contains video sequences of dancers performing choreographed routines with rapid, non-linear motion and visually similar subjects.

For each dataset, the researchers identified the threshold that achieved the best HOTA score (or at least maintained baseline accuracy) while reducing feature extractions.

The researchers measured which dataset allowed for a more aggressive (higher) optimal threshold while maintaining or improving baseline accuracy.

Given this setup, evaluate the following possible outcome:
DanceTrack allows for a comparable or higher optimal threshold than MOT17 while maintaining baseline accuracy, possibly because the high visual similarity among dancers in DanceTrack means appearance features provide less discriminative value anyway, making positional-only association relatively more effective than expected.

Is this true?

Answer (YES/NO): YES